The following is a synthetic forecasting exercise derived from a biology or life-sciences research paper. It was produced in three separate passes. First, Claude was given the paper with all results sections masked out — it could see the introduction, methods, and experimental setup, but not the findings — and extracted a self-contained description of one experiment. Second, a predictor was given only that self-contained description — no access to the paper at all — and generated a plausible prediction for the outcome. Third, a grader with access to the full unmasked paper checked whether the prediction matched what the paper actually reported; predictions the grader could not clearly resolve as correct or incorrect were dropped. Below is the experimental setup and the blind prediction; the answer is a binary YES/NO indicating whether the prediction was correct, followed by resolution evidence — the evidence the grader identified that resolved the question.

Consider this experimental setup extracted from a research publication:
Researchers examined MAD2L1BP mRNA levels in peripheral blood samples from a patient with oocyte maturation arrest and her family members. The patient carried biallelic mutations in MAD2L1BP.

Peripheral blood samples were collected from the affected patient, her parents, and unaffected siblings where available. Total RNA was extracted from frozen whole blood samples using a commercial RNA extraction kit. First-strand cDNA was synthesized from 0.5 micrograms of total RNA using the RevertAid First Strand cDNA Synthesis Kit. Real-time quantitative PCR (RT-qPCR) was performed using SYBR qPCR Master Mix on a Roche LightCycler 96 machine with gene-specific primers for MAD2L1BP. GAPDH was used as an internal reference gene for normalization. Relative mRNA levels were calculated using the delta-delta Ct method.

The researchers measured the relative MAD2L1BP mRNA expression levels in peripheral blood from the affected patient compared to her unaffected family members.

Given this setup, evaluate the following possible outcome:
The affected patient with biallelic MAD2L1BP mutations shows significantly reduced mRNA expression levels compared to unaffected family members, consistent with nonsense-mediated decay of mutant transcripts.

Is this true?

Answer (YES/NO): YES